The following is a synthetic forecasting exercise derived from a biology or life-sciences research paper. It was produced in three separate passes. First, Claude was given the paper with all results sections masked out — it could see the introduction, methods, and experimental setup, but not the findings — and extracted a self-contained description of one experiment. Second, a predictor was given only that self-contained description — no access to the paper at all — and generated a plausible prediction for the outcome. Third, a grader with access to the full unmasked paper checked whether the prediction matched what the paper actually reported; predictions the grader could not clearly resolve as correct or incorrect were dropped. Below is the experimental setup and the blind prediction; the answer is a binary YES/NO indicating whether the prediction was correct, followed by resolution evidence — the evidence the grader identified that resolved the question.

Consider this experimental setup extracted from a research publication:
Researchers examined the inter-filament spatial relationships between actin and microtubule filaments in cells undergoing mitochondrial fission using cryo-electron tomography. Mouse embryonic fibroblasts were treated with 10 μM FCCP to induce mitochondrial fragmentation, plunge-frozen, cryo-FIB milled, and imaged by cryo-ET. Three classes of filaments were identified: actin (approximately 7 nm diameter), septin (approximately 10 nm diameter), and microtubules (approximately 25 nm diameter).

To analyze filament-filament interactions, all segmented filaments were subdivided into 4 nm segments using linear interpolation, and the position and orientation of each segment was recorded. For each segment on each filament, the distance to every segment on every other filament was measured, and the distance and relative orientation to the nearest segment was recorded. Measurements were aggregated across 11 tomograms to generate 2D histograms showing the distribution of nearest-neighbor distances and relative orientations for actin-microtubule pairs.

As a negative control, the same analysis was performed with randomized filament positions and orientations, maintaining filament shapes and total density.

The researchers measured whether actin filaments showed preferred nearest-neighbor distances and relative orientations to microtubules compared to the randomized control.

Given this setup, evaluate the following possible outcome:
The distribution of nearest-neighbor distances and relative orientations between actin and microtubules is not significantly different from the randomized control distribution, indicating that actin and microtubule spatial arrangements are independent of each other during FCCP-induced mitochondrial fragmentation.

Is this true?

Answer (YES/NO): YES